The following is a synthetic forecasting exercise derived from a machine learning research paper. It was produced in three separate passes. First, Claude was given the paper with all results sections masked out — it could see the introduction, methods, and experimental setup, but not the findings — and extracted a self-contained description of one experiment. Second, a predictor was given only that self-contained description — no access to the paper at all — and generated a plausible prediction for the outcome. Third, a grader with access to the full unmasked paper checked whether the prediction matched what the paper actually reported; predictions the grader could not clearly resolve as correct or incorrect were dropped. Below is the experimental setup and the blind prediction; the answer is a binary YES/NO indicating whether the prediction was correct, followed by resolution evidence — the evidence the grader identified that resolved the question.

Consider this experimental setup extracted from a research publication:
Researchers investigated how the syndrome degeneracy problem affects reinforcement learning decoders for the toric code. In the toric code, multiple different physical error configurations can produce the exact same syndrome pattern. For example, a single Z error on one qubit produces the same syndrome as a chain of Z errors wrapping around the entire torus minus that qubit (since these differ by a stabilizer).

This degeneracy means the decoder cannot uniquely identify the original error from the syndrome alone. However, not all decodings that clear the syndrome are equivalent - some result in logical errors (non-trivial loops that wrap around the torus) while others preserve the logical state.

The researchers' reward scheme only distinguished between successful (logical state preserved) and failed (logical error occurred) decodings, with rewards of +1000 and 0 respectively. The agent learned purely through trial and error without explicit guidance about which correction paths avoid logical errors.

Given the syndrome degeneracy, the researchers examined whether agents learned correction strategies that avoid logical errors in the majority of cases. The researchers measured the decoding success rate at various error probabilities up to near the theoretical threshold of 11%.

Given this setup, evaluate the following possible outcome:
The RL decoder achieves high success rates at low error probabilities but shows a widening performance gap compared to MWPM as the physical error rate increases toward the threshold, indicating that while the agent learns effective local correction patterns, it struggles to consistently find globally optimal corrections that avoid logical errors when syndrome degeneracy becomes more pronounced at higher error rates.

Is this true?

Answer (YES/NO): NO